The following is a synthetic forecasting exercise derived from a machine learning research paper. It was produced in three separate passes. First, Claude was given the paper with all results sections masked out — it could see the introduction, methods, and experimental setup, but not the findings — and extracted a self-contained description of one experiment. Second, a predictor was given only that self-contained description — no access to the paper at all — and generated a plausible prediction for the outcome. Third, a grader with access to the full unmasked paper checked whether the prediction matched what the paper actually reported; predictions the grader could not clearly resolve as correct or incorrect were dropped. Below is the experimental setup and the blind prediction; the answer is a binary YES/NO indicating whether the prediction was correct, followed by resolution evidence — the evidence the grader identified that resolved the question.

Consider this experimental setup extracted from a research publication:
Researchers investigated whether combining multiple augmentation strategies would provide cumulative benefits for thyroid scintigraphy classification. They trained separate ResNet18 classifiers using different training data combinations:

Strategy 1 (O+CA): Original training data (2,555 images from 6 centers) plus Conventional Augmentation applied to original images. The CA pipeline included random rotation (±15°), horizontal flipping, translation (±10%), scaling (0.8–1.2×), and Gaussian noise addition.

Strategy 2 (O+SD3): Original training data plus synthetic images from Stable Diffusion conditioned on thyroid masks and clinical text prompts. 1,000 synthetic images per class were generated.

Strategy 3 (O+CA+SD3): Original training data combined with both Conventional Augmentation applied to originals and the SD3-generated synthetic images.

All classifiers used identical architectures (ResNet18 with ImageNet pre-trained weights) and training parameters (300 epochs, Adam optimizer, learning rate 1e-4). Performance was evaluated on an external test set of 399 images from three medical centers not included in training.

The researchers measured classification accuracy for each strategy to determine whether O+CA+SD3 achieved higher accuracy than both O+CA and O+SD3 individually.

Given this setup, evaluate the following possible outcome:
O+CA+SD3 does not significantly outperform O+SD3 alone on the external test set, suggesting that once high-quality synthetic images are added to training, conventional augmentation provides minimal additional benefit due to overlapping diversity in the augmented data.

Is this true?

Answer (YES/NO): NO